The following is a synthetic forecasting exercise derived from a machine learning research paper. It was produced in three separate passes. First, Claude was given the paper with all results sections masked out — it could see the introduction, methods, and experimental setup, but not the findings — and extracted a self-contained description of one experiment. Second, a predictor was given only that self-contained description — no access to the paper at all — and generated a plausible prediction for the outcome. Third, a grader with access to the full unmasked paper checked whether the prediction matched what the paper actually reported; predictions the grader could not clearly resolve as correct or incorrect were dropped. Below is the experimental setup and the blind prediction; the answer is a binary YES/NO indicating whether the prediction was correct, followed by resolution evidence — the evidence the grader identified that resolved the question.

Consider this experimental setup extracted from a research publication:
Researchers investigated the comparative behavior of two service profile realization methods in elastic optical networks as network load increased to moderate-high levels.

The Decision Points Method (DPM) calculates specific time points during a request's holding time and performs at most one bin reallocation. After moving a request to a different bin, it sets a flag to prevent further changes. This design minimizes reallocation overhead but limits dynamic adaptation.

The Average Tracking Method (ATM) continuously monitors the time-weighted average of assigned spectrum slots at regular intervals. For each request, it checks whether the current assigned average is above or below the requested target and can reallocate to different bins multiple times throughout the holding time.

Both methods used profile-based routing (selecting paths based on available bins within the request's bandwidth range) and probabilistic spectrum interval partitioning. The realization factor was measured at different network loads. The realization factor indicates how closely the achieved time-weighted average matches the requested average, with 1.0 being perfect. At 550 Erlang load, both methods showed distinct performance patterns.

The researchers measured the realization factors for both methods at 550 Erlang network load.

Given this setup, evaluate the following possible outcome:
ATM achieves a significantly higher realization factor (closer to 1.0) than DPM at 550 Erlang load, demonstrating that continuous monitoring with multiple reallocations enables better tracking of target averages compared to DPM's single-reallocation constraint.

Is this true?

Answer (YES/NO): YES